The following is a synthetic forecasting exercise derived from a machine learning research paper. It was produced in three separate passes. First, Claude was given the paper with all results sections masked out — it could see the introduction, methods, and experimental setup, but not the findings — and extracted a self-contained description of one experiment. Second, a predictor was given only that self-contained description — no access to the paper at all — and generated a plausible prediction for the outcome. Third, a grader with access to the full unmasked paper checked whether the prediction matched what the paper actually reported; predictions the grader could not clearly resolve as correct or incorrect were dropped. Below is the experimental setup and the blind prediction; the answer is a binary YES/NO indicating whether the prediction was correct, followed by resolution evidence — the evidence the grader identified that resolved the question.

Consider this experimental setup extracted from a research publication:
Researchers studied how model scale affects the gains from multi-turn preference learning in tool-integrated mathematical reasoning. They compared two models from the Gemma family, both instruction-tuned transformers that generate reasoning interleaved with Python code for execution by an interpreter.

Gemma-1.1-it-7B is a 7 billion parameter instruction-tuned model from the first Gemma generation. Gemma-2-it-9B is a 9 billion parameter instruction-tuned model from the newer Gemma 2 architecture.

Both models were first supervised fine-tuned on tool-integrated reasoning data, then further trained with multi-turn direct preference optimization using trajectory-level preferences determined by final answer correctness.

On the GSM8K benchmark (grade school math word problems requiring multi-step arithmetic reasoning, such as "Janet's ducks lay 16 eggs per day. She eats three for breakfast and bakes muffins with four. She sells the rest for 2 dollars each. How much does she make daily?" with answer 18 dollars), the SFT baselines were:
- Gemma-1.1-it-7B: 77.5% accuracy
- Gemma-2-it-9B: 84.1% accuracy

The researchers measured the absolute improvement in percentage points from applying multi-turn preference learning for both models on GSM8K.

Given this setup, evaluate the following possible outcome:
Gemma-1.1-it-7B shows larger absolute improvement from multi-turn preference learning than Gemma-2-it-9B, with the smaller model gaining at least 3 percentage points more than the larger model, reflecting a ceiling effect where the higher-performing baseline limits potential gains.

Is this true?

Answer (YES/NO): YES